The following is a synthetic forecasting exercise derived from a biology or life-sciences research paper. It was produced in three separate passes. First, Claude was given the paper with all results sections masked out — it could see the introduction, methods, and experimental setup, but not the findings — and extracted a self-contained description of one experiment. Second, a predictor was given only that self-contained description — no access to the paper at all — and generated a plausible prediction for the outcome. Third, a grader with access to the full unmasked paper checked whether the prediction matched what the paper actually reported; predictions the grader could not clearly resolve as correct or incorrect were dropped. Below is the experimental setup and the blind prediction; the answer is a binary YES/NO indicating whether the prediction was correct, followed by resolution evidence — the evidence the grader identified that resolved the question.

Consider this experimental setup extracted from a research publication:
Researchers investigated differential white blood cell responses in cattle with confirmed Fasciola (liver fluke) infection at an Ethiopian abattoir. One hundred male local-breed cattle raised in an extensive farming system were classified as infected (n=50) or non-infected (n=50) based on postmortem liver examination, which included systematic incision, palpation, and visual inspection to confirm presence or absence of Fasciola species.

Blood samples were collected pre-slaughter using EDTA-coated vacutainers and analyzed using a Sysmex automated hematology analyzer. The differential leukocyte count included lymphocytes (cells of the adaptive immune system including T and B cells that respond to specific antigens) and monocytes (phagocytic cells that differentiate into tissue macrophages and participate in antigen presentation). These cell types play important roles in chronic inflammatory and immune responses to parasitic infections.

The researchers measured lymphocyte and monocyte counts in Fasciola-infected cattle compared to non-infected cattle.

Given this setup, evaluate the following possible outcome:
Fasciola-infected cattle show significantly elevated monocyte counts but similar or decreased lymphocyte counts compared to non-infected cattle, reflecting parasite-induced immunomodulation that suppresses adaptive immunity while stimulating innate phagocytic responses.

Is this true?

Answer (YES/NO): NO